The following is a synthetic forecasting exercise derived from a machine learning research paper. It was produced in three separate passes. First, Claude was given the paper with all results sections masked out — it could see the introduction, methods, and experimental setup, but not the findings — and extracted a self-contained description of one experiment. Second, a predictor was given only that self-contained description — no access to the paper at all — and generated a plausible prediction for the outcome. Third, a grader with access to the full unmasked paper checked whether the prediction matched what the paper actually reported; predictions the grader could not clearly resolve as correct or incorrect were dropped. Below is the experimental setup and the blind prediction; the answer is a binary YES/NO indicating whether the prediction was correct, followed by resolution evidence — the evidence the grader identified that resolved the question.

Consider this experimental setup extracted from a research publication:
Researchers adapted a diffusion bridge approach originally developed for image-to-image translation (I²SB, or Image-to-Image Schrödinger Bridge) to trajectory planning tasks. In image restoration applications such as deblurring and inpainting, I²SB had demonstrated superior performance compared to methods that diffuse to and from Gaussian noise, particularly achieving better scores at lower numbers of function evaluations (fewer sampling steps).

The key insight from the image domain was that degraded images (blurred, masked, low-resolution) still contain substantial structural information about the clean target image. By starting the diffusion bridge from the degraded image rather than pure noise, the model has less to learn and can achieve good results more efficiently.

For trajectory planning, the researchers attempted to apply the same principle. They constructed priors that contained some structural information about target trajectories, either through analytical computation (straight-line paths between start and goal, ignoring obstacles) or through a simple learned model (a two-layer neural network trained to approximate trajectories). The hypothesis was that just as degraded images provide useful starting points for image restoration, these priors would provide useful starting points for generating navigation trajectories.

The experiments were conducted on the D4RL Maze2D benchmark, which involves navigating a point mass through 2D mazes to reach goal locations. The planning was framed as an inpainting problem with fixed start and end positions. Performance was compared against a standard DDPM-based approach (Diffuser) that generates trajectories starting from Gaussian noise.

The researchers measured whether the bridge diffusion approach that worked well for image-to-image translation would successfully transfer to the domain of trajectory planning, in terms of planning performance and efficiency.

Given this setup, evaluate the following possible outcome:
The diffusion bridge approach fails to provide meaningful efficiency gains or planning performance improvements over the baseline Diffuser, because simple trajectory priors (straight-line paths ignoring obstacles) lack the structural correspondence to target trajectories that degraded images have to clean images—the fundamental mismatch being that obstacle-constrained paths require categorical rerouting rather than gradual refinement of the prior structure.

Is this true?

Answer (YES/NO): NO